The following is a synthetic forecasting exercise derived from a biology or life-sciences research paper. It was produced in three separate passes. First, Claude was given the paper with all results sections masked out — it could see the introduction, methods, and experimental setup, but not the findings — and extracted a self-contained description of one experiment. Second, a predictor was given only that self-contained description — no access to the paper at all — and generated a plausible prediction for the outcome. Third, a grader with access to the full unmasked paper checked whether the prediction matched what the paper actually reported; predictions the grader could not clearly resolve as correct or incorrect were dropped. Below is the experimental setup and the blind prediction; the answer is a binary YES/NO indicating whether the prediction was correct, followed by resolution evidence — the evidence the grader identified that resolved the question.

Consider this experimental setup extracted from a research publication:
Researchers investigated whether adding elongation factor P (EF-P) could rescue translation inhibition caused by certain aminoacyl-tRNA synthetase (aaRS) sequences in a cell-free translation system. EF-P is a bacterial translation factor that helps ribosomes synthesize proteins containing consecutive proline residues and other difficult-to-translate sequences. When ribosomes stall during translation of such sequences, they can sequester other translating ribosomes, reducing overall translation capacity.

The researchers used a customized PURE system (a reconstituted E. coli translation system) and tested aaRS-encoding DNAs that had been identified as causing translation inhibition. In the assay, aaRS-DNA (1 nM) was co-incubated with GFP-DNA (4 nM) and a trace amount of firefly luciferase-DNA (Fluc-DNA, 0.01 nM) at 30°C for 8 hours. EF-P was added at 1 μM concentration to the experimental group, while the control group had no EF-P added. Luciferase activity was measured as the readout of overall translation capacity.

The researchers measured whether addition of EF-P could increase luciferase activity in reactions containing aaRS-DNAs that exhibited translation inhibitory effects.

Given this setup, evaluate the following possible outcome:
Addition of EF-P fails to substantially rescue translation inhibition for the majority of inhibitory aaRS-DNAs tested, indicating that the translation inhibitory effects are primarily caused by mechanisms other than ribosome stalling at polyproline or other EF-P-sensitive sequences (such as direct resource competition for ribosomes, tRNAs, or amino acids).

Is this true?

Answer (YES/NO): NO